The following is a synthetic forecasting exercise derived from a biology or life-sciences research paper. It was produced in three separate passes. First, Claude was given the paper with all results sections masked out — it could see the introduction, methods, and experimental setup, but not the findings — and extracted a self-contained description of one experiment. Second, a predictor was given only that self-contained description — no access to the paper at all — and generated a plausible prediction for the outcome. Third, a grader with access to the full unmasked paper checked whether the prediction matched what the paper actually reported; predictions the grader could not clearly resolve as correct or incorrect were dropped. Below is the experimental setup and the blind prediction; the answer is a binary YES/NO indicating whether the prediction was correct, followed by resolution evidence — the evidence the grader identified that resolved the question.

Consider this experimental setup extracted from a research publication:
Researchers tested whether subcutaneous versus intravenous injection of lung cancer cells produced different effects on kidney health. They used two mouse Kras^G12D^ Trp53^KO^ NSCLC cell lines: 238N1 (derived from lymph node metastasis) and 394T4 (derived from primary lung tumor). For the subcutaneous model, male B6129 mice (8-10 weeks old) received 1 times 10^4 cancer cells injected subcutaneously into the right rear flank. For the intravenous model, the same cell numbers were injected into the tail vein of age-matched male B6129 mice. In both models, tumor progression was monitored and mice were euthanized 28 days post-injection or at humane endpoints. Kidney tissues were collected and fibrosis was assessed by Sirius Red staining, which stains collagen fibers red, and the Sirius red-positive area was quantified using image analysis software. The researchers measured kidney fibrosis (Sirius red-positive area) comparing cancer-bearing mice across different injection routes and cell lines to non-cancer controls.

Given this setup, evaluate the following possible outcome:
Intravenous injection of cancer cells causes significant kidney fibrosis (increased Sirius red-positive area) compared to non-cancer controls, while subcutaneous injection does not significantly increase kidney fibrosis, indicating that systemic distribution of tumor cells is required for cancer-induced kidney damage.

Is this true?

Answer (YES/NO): NO